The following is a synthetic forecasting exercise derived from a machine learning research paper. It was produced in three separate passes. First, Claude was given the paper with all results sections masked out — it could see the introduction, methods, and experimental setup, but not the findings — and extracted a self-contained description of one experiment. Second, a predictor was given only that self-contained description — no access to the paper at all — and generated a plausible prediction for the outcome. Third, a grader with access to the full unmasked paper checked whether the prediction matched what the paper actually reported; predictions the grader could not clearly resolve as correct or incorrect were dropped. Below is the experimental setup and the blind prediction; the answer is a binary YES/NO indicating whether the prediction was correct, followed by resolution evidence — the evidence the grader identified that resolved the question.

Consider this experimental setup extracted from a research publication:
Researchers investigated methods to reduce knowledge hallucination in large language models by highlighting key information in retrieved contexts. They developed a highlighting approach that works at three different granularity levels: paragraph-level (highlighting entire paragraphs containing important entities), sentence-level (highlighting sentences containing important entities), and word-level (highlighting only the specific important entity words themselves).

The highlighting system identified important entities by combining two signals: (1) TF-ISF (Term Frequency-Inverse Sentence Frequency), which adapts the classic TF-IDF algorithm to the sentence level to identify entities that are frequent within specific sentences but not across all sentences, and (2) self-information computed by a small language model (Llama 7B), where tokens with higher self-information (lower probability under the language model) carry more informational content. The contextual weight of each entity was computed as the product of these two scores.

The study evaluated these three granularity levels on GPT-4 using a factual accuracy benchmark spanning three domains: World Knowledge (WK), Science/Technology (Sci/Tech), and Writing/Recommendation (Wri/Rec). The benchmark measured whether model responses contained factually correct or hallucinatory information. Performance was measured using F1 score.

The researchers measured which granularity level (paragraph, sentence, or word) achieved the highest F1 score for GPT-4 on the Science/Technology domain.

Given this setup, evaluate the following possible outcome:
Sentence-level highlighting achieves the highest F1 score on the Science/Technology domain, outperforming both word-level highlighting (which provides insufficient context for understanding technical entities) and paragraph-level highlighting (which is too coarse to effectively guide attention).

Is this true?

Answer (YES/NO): NO